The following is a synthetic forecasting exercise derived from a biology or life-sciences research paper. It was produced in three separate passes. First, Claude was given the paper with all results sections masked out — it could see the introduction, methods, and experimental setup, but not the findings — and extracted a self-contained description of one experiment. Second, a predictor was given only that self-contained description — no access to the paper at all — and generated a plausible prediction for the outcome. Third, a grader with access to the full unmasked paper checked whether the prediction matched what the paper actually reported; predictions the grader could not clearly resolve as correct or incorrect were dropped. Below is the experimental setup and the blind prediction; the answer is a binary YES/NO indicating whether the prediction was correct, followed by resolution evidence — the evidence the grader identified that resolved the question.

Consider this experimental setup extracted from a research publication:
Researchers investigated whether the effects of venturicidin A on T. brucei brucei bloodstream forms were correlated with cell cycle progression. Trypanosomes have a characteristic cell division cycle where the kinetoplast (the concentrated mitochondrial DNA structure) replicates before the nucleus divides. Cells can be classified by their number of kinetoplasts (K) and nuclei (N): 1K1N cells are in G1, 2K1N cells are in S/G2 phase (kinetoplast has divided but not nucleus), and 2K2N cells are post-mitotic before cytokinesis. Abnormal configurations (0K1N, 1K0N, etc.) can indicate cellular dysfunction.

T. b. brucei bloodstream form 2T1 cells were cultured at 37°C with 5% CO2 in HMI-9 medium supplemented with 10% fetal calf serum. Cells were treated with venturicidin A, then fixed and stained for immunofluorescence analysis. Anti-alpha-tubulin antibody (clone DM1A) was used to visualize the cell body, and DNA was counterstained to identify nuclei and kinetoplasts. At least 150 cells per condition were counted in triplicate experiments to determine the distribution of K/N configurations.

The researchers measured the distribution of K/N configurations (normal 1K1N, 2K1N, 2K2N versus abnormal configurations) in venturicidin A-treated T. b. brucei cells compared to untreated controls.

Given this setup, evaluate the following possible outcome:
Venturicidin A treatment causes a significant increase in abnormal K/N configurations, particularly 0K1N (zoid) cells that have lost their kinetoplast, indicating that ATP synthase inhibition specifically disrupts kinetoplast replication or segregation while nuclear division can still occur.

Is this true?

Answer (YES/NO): YES